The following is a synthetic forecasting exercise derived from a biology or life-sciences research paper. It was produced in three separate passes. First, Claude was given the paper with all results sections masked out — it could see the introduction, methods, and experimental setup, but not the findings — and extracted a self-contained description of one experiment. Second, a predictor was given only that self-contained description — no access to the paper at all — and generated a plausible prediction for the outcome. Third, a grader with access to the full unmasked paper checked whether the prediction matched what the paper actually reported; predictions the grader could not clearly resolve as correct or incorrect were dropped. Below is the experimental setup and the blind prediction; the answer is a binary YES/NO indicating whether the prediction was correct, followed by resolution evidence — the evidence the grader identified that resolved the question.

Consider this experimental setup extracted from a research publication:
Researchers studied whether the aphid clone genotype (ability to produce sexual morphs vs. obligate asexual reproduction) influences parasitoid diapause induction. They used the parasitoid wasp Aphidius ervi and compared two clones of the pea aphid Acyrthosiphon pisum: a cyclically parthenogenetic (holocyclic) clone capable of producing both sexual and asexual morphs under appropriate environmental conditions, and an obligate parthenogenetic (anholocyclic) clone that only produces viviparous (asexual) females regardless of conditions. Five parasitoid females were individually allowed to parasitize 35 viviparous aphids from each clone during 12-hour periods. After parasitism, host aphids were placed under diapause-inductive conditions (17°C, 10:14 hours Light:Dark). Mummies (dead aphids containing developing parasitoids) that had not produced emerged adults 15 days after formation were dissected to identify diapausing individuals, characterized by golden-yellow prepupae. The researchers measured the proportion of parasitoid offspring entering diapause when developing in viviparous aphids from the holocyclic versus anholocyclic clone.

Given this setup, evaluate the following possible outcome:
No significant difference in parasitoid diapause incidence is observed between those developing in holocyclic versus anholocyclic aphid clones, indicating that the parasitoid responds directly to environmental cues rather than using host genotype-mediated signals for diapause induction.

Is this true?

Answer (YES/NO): YES